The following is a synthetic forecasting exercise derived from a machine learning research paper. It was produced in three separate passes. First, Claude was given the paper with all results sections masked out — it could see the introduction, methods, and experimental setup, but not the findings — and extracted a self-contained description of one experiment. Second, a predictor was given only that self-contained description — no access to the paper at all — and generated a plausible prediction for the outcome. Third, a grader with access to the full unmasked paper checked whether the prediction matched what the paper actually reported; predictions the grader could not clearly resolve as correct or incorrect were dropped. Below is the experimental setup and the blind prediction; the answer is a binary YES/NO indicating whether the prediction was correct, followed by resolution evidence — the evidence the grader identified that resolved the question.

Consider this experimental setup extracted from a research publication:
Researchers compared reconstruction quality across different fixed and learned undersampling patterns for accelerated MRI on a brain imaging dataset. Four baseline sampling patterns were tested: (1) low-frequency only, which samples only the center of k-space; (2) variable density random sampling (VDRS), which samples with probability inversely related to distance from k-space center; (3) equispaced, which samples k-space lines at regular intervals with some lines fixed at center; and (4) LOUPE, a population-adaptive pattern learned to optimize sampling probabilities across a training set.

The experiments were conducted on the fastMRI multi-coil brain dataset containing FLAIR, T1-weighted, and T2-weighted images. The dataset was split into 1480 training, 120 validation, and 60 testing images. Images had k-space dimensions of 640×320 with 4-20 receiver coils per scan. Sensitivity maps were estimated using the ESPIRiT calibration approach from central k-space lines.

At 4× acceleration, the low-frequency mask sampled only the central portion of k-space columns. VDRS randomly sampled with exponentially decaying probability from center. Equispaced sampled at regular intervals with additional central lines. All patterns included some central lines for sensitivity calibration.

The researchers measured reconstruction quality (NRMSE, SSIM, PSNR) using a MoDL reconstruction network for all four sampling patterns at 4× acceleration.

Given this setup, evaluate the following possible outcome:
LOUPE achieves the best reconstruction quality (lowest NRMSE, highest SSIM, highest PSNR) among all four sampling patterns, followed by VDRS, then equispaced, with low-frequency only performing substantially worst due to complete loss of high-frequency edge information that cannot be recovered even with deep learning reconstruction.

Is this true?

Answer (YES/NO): NO